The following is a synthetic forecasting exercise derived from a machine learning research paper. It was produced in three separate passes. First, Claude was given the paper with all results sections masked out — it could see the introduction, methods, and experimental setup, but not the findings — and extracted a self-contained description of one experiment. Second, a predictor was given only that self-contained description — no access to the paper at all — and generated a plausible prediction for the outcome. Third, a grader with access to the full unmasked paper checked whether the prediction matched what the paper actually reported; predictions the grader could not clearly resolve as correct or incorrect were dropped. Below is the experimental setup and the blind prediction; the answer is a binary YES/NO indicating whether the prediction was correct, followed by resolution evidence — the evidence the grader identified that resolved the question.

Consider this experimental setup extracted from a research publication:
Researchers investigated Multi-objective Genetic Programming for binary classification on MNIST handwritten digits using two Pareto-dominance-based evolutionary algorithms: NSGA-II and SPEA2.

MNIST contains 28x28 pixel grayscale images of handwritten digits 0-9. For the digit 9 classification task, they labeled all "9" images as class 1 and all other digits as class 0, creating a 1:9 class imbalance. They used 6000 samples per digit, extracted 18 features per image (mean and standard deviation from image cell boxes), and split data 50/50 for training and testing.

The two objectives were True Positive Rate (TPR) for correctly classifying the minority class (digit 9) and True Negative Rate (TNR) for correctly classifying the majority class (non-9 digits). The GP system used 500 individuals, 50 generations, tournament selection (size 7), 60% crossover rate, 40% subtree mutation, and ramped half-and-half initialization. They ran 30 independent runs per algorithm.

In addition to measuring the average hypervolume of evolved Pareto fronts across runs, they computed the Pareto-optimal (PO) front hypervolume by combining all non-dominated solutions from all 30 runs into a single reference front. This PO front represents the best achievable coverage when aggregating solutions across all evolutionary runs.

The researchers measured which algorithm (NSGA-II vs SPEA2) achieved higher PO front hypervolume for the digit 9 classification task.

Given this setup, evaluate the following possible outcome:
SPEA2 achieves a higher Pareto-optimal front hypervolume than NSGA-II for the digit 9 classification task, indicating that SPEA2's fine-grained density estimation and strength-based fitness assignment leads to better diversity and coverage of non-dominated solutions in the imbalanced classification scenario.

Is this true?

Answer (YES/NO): NO